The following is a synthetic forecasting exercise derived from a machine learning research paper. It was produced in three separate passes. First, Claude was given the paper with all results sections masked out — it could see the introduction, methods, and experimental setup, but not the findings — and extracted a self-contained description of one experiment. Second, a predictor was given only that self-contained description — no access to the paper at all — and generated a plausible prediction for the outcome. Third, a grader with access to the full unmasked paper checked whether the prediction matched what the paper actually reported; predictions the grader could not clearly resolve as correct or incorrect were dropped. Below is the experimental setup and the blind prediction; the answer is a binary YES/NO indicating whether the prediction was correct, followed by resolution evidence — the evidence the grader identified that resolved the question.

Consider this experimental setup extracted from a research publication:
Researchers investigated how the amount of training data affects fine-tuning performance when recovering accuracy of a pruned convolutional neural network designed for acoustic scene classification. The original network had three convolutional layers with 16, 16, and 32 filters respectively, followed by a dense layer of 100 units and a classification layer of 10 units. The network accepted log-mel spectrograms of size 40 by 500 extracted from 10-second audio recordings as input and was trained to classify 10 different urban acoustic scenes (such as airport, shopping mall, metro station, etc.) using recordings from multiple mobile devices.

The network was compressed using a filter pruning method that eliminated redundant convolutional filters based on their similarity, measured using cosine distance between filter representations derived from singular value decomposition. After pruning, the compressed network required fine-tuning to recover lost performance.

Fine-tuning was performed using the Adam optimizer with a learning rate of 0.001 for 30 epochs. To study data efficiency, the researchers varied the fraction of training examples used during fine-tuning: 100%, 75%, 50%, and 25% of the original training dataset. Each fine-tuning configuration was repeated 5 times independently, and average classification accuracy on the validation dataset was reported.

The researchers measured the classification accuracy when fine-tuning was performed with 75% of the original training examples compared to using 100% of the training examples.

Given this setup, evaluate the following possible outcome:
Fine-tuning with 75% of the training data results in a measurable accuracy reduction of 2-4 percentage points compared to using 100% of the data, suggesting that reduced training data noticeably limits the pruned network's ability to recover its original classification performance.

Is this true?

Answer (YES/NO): NO